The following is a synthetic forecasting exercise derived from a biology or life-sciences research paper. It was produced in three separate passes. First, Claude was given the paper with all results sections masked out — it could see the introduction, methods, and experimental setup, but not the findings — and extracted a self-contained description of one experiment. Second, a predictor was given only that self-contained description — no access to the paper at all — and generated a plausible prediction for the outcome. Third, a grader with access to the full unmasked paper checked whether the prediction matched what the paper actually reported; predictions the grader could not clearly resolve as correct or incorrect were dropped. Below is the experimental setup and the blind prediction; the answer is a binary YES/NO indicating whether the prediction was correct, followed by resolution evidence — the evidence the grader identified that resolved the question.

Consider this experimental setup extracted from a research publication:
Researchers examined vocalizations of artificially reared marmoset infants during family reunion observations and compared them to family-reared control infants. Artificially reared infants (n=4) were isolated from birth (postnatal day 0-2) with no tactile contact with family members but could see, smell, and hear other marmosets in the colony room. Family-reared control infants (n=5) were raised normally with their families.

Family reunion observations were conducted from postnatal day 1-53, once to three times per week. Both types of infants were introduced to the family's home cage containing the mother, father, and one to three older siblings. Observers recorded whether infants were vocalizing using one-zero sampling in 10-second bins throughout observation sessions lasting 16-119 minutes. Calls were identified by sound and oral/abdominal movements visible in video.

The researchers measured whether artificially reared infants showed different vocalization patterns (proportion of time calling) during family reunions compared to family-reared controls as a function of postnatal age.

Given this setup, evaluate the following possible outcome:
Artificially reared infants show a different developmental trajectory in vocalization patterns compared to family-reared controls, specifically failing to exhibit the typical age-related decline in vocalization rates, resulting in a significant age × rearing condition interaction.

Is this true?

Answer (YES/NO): YES